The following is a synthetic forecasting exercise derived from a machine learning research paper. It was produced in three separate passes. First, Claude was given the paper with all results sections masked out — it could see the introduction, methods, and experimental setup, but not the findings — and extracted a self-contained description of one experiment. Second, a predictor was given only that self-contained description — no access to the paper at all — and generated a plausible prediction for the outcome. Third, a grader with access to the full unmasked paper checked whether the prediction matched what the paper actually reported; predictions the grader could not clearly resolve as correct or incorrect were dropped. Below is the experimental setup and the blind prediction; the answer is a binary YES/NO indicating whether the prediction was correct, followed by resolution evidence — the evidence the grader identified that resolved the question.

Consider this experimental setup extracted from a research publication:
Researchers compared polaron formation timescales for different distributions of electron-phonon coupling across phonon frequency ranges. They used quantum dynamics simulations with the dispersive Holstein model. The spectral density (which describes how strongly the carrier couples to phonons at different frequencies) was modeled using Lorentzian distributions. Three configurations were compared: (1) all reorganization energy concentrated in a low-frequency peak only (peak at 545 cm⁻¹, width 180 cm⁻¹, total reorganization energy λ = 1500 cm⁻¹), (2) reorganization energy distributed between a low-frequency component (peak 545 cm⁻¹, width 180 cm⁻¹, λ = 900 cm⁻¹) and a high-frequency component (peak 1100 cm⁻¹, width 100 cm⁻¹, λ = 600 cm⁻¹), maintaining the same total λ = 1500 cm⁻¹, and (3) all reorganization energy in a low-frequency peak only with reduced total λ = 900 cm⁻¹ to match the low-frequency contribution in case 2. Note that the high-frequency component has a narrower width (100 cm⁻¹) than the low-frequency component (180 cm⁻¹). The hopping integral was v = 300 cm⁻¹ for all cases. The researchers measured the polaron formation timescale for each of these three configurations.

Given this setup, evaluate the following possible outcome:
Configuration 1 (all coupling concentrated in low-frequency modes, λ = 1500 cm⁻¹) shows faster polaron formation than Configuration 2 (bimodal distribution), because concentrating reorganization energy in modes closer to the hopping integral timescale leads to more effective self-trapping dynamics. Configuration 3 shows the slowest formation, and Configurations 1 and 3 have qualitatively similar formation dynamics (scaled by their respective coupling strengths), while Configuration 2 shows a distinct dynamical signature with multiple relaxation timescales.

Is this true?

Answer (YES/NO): NO